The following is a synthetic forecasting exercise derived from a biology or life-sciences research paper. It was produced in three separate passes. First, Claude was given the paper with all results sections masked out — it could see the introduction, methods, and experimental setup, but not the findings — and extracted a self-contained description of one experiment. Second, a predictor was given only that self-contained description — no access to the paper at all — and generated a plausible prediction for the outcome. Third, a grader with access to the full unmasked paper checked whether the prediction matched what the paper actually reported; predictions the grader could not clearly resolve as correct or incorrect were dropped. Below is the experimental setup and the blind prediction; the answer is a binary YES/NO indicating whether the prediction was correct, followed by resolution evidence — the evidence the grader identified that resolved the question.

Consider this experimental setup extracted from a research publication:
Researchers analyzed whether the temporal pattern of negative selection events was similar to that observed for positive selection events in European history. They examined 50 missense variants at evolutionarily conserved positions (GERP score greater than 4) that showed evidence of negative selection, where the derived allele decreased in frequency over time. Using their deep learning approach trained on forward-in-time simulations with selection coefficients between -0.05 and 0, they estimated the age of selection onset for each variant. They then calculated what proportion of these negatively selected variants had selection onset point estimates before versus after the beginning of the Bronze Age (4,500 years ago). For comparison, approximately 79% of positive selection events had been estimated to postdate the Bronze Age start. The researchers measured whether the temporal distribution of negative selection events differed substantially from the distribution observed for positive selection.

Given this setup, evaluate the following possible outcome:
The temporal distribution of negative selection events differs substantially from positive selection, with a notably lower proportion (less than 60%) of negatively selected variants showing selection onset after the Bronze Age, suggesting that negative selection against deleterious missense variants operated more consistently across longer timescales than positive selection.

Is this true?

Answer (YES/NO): NO